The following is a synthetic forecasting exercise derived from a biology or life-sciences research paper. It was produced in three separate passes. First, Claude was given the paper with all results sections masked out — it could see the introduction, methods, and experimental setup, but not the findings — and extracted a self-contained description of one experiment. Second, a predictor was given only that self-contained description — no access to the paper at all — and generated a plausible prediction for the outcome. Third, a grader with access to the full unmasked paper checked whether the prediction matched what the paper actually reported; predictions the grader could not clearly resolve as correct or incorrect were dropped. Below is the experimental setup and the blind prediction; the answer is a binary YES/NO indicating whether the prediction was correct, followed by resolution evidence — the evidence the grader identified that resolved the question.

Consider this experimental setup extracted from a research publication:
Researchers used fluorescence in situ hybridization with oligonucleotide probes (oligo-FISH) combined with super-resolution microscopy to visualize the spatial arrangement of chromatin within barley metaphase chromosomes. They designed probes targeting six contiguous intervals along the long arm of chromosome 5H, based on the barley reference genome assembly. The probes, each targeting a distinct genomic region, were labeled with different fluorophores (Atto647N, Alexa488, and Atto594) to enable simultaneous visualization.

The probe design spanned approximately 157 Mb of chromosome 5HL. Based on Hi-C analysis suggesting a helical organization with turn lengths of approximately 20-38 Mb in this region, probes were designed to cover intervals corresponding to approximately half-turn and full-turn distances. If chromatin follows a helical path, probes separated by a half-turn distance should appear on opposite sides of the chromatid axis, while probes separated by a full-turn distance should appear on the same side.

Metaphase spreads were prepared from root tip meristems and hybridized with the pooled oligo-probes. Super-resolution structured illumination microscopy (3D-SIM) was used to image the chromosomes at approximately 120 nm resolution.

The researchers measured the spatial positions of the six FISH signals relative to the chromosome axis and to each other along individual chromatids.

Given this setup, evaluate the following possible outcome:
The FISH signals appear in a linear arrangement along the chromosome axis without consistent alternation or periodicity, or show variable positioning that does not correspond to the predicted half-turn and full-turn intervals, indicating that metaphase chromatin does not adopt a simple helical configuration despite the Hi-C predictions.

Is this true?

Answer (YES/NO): NO